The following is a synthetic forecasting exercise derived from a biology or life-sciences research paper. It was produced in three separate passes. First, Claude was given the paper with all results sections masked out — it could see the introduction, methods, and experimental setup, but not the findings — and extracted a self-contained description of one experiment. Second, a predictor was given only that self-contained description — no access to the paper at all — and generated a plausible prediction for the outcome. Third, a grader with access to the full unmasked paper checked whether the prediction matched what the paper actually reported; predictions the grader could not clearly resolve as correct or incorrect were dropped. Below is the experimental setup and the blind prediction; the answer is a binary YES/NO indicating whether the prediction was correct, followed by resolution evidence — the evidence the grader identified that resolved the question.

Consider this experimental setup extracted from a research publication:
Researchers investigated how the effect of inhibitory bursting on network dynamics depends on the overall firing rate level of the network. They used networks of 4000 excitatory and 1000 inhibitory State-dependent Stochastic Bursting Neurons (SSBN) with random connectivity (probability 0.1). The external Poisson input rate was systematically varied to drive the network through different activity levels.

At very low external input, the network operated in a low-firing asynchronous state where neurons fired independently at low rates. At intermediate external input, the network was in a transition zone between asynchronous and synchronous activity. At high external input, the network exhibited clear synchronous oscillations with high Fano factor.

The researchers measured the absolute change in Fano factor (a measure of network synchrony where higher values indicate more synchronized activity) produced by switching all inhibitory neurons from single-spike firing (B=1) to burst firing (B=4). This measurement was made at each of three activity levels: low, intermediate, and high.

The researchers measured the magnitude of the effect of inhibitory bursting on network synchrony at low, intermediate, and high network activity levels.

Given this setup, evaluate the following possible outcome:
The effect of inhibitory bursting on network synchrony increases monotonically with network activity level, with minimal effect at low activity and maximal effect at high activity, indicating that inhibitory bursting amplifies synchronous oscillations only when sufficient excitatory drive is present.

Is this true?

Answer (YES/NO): NO